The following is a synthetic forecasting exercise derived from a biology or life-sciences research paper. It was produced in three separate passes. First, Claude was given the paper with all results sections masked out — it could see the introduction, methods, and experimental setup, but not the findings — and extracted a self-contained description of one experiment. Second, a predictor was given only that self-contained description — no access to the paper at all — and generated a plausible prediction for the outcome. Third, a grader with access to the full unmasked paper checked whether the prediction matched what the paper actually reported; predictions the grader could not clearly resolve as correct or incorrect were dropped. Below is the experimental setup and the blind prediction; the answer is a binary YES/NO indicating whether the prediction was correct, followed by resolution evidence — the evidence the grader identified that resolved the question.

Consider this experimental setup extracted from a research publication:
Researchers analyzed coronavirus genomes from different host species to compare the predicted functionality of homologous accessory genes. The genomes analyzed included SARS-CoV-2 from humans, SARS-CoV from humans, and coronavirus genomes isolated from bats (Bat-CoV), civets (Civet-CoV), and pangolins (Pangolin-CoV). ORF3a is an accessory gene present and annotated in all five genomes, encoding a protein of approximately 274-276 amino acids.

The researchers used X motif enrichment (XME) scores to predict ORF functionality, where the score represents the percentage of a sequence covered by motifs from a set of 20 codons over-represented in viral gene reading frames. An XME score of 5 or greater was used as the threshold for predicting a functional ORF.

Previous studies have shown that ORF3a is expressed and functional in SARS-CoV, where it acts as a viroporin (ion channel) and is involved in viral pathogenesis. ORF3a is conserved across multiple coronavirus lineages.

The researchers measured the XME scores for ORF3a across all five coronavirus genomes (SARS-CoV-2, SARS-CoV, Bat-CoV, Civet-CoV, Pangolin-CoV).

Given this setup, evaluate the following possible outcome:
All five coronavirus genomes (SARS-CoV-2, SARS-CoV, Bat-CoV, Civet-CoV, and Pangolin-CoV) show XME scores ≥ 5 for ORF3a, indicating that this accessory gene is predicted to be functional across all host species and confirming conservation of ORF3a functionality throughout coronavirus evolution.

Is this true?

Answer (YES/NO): YES